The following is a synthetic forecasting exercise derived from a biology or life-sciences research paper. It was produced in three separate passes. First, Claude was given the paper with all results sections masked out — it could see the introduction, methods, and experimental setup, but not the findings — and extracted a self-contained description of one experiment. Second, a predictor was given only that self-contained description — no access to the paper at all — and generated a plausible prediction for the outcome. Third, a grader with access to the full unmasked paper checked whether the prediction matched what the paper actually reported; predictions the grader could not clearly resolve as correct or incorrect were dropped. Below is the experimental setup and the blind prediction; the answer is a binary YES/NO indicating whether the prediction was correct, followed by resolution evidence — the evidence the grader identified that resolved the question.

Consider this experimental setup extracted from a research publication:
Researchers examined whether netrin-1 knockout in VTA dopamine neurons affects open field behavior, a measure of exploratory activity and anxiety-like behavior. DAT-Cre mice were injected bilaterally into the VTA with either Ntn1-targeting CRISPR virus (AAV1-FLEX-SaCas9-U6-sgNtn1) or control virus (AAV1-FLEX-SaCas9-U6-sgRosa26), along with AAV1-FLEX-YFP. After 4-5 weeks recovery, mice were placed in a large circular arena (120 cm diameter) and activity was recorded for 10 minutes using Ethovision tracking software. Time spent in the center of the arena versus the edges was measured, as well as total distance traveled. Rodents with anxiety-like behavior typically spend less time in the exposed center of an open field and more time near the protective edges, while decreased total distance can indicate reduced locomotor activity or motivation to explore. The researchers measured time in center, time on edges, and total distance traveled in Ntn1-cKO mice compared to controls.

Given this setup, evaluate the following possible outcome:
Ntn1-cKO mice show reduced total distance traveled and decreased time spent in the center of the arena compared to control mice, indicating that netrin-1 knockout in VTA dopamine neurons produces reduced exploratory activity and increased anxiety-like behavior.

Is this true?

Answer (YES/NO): NO